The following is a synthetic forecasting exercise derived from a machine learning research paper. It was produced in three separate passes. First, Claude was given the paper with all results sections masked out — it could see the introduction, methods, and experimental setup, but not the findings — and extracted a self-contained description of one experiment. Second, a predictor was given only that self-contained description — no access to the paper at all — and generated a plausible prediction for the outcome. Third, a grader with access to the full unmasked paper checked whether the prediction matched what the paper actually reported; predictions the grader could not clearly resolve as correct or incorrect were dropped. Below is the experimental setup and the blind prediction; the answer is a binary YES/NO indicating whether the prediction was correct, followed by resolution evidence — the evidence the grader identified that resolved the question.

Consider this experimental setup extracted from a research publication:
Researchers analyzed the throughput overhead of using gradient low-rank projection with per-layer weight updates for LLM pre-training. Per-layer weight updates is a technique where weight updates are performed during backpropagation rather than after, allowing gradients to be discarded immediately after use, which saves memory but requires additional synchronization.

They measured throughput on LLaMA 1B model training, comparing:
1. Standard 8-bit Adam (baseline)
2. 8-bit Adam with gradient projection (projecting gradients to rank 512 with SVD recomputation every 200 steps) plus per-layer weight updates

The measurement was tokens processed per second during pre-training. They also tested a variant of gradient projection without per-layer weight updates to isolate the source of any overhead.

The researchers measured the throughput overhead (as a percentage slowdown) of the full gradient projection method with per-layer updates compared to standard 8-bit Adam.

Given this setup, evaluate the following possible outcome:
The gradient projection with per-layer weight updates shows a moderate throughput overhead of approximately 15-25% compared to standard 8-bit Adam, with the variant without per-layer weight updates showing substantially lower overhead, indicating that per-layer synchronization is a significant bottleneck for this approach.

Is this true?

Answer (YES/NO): YES